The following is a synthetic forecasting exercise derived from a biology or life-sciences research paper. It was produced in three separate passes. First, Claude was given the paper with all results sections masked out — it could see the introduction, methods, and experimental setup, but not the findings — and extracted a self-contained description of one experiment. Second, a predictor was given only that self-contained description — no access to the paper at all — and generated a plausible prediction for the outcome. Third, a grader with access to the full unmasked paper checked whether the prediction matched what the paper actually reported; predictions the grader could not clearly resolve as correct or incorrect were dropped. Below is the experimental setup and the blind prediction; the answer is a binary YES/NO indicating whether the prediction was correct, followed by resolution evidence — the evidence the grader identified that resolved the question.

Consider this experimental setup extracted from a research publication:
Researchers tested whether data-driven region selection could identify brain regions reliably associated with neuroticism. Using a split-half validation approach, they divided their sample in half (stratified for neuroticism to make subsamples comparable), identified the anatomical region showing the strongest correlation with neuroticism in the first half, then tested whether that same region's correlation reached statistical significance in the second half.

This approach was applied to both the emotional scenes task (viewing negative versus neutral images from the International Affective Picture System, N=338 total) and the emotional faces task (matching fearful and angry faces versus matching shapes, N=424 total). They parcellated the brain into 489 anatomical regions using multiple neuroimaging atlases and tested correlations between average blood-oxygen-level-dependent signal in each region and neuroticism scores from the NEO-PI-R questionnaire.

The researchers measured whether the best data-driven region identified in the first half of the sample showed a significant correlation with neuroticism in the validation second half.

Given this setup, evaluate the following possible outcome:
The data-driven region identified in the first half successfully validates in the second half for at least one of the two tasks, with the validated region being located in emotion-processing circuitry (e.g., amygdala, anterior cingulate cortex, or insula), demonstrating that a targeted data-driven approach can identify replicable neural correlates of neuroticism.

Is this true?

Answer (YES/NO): NO